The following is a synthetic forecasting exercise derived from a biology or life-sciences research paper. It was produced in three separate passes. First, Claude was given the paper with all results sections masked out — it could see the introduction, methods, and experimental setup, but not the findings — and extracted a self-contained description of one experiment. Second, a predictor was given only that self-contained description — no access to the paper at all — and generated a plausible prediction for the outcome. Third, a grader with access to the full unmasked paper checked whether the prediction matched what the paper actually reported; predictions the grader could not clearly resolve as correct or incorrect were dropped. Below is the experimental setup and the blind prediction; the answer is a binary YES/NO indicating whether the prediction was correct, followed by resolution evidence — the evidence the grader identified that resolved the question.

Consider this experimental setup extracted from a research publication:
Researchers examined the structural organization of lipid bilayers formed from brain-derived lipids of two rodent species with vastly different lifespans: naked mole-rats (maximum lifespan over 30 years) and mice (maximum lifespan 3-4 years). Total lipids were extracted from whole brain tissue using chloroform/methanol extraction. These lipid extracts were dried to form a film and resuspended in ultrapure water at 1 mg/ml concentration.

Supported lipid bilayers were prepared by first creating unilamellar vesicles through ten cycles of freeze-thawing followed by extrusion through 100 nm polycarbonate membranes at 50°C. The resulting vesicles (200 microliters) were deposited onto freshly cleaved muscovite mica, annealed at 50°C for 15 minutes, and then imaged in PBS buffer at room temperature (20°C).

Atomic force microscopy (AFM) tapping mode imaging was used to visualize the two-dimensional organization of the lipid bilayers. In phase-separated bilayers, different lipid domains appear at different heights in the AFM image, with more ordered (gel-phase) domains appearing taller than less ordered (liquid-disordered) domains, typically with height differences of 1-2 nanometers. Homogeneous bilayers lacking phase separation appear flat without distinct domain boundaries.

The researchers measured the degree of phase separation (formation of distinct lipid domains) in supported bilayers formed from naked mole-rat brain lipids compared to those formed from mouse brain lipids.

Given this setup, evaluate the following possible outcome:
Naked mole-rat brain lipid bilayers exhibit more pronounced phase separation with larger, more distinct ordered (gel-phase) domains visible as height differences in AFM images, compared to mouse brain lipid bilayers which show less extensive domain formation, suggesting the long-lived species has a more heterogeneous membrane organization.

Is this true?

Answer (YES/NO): YES